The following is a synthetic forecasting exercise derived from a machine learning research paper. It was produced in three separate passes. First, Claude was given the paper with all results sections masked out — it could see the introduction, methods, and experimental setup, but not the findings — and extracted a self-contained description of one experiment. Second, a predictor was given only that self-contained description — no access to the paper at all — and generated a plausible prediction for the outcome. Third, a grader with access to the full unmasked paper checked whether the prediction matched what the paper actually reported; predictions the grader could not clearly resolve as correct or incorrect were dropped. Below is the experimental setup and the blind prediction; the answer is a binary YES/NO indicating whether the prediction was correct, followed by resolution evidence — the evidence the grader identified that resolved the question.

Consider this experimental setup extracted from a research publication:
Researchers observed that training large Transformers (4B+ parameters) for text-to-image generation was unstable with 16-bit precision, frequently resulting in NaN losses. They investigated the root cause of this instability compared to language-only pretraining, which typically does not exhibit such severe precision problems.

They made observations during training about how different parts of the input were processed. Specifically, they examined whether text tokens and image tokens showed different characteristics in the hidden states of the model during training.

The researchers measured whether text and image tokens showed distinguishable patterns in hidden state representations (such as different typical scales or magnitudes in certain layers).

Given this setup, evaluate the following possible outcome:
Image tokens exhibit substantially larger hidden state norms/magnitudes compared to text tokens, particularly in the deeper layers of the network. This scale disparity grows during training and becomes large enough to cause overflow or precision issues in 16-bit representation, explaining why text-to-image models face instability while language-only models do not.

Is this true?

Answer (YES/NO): NO